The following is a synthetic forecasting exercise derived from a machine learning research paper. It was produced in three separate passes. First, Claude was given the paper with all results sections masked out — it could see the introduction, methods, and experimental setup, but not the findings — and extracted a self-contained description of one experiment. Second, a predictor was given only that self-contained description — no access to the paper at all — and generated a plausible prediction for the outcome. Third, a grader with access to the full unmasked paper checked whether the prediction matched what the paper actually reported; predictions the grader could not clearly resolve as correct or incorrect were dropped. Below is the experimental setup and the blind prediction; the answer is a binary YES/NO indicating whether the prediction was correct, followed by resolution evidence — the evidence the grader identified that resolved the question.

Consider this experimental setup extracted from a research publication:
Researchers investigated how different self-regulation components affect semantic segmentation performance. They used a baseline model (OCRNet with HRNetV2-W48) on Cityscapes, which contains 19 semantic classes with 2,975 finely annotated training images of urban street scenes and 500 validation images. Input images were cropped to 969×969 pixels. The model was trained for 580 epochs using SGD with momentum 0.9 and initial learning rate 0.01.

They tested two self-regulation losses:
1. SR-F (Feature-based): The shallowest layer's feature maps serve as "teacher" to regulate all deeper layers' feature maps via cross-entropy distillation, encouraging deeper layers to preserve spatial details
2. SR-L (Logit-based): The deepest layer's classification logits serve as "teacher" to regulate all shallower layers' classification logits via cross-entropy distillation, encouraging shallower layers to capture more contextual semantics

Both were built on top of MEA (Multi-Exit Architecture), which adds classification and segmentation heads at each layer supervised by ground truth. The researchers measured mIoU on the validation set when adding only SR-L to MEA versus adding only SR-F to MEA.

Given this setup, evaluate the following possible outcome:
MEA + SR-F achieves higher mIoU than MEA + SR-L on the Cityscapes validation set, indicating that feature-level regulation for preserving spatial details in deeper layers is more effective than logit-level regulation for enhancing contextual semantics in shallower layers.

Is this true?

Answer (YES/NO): YES